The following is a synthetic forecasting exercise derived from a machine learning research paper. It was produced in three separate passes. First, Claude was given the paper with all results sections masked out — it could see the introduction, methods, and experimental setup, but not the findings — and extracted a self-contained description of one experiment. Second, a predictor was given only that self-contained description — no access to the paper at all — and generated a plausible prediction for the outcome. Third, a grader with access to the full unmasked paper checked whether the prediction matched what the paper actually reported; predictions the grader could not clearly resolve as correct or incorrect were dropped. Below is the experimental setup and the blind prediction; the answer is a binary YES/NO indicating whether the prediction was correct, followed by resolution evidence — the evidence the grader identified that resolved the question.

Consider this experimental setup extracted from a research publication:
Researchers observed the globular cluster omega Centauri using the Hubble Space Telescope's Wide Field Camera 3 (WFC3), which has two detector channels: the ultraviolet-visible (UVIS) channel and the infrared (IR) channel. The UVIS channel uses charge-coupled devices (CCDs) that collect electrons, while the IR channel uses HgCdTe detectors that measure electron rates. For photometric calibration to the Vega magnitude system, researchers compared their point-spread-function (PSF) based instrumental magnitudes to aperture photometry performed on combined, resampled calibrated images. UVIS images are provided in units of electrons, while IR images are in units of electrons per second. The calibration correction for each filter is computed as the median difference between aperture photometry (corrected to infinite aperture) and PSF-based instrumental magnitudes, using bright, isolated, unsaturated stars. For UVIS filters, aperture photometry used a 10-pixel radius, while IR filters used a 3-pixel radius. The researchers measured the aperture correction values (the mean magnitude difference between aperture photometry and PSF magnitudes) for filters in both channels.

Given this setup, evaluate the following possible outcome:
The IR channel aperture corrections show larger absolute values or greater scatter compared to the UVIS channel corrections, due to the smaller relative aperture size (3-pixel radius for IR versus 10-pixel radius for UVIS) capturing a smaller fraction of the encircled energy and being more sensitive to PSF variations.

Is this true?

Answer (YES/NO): NO